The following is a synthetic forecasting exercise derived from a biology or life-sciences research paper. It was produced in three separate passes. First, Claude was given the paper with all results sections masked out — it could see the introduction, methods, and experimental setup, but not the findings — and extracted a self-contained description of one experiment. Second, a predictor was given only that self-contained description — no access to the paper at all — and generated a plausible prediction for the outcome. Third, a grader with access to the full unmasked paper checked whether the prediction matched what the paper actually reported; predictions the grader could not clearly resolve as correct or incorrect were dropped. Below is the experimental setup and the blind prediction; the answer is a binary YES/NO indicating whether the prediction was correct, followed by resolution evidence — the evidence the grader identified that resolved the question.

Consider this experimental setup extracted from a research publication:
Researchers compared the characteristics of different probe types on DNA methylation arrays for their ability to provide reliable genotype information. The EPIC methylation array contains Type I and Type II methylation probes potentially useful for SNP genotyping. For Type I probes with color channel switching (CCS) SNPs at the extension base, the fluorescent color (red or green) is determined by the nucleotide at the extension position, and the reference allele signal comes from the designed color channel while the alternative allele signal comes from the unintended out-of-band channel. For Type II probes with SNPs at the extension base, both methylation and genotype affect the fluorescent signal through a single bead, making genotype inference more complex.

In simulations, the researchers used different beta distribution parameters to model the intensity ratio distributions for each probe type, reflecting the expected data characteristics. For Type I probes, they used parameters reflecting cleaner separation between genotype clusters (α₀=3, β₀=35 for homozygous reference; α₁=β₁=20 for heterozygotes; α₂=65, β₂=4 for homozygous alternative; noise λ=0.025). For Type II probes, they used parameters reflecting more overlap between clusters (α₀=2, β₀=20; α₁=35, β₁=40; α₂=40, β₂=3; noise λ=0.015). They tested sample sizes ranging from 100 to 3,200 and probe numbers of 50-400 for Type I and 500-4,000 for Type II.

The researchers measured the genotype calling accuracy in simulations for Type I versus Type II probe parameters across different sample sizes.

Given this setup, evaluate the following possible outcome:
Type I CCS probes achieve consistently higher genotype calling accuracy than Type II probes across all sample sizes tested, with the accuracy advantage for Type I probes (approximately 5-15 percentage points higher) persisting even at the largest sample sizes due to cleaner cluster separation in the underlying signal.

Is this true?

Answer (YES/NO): NO